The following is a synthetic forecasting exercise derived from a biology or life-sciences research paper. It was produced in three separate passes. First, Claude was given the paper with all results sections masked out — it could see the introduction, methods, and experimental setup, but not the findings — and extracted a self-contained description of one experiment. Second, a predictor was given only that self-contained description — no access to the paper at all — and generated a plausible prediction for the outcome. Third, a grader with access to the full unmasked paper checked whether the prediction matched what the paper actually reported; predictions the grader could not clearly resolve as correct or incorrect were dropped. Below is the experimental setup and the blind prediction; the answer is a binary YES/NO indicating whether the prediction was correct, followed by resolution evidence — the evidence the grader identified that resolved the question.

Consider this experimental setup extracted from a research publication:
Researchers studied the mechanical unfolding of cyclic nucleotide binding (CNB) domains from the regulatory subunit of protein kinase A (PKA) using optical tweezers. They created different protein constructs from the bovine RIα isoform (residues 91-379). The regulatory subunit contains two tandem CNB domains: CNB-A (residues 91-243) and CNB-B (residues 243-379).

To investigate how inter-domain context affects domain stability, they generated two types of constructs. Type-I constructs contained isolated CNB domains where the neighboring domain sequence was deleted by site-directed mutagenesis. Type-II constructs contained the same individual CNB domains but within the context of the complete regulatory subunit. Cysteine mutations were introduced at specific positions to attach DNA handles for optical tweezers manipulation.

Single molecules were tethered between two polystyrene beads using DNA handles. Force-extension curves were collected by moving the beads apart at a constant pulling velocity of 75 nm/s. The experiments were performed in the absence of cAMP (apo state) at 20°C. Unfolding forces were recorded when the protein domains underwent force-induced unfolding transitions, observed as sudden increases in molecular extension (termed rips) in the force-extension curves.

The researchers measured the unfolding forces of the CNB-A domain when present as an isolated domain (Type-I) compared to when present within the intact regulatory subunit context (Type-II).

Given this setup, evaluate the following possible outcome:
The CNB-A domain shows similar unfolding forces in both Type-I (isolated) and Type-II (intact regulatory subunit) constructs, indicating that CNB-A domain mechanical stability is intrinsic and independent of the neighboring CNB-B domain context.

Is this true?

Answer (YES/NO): YES